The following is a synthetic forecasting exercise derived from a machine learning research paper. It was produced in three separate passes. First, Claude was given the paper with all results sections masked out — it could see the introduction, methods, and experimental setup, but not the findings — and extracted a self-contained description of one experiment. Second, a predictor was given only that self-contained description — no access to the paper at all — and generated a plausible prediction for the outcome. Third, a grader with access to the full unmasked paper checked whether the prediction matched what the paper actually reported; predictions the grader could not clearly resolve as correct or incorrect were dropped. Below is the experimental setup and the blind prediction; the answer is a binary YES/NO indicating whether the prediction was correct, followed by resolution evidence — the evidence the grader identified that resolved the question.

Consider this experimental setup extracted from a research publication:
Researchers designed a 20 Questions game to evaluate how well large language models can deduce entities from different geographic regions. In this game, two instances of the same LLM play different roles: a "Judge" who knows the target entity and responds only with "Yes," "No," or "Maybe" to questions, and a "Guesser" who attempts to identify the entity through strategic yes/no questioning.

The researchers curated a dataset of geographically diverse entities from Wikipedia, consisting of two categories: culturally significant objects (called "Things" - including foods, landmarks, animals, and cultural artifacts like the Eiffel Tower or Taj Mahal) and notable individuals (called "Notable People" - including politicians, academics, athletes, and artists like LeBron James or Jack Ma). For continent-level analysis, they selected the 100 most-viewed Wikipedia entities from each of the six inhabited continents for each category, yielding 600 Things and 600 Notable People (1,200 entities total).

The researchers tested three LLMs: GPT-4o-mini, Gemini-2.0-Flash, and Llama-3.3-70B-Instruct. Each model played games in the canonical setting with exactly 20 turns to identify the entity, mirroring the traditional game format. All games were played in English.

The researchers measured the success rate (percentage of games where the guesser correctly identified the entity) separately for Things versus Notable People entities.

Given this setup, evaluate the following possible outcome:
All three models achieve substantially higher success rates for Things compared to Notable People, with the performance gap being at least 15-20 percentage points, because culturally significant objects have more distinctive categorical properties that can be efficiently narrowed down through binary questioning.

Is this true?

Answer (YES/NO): NO